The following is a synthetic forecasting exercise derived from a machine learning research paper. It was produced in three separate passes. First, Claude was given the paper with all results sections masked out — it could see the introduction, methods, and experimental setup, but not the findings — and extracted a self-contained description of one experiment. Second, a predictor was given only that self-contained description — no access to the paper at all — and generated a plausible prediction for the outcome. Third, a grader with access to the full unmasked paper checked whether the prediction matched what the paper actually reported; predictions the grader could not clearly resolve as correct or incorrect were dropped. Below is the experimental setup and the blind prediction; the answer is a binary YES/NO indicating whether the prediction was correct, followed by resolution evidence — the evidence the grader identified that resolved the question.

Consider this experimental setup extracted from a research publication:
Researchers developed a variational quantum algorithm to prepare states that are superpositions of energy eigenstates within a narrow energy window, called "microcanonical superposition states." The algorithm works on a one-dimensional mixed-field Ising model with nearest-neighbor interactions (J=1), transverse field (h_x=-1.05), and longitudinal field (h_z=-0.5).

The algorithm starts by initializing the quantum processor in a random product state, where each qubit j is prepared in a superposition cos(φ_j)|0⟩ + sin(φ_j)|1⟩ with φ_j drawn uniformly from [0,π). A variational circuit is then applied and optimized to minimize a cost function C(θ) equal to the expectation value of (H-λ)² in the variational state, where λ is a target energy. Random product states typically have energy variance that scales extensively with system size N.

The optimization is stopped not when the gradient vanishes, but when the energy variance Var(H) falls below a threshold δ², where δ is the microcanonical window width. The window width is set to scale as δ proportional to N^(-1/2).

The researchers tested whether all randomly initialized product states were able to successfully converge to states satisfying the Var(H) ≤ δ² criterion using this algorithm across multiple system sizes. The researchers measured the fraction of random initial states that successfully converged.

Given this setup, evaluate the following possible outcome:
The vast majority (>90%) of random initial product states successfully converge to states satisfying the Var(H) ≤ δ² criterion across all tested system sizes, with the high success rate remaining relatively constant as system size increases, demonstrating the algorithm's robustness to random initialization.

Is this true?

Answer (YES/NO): YES